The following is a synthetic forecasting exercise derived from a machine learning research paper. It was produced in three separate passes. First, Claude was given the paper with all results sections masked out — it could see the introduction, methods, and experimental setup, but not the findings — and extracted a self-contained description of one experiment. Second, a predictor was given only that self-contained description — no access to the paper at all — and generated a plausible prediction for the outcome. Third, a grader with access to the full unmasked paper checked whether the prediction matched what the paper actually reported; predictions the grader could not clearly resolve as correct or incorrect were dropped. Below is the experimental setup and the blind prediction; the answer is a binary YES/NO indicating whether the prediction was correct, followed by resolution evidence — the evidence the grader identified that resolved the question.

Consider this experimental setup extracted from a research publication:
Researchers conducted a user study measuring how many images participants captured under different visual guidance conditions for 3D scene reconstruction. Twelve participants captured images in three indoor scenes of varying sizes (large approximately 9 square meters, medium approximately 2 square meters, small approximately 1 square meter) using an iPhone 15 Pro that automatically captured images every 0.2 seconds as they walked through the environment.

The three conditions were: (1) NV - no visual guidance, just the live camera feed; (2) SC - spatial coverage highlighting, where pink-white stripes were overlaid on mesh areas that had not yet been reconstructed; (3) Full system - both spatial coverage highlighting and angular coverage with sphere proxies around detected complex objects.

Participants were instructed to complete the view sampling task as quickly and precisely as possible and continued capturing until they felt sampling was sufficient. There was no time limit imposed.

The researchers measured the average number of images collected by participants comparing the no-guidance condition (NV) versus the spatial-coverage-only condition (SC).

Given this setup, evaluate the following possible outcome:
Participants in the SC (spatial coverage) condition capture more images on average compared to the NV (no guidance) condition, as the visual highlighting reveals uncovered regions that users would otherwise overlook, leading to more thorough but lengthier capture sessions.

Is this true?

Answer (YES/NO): NO